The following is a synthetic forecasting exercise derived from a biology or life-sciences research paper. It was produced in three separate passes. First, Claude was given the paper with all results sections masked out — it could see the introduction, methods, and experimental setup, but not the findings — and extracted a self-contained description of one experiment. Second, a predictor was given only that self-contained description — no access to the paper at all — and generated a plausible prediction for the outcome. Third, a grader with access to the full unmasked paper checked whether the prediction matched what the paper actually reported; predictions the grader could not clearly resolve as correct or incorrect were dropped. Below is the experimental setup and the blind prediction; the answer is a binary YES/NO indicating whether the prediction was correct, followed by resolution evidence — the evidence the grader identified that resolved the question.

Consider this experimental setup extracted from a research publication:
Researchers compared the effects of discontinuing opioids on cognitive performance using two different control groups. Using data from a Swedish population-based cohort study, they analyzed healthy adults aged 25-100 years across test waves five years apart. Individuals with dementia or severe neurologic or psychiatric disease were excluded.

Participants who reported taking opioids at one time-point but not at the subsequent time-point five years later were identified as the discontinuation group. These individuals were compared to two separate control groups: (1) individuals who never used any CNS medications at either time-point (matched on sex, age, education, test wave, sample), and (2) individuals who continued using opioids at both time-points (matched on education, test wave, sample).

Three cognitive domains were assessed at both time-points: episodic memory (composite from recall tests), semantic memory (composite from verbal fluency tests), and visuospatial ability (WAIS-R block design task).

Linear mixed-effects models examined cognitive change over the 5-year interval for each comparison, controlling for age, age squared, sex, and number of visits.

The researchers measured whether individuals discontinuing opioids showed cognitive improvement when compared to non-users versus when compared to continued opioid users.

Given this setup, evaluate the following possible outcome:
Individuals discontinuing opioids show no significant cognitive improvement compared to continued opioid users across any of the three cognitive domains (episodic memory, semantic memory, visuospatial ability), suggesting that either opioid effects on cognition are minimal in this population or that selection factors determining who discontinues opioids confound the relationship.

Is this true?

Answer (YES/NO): NO